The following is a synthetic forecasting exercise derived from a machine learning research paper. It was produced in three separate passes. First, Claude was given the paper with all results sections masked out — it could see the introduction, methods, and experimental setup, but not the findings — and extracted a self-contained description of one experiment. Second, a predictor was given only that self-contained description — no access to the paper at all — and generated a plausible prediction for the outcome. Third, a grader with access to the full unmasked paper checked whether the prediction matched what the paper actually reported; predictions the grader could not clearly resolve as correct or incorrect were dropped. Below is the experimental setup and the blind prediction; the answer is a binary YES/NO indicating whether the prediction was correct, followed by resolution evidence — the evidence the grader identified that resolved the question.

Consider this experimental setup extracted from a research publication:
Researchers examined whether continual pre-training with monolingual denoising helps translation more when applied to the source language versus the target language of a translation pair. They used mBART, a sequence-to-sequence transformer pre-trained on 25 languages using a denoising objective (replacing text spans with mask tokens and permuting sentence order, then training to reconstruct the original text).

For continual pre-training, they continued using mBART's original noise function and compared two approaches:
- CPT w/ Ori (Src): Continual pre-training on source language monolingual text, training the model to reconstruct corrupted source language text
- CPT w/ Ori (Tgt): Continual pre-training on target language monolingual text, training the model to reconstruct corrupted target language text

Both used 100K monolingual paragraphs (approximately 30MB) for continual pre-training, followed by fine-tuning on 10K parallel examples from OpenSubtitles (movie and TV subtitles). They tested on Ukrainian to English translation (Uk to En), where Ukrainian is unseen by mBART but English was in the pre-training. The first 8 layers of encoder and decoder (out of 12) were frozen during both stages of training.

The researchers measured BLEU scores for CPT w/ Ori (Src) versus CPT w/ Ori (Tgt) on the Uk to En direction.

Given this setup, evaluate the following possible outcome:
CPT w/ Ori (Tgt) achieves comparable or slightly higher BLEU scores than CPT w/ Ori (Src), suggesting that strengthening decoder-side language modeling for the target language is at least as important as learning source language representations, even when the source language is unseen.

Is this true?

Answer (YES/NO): YES